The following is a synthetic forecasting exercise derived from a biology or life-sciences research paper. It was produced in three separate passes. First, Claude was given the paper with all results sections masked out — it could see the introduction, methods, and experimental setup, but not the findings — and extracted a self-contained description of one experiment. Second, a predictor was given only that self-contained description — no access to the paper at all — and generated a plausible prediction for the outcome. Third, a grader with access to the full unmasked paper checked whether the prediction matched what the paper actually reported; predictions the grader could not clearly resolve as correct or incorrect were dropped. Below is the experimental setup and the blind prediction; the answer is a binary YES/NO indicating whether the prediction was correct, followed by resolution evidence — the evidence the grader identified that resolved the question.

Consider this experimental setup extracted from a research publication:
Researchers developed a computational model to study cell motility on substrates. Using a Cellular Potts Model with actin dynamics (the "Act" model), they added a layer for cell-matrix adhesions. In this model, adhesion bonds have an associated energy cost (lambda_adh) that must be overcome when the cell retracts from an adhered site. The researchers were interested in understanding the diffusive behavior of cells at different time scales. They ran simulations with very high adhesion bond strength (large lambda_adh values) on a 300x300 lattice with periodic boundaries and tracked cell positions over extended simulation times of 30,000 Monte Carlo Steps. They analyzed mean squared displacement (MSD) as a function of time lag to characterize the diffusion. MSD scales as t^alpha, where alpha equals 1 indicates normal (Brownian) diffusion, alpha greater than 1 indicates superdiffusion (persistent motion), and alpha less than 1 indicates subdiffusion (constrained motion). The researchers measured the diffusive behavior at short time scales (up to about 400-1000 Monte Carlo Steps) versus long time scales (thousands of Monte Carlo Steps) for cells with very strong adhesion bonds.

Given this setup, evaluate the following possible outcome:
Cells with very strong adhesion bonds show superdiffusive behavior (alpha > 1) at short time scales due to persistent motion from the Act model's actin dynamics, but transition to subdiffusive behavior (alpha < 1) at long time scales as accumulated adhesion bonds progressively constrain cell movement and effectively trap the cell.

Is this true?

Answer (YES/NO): YES